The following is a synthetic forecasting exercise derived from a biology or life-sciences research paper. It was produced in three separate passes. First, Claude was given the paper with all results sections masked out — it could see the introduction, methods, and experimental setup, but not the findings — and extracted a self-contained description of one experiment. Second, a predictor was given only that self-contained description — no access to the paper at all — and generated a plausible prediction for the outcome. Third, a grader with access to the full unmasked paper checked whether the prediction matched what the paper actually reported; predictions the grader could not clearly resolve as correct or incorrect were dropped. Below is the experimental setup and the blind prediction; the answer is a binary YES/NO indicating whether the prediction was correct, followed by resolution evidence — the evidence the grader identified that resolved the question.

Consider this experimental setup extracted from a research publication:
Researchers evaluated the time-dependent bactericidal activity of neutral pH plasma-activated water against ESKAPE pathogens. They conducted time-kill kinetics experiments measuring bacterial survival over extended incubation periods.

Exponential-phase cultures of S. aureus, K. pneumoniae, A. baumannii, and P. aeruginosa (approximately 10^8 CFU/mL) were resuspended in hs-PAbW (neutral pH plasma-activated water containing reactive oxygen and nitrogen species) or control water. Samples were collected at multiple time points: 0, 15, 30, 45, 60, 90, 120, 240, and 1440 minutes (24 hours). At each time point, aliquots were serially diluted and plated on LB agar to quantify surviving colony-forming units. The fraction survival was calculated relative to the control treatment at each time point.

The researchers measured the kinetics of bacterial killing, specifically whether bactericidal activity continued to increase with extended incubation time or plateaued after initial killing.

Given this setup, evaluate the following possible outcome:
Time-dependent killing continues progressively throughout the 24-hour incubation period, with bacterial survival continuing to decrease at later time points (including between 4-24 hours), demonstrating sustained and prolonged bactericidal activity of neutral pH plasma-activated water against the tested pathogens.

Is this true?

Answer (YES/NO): NO